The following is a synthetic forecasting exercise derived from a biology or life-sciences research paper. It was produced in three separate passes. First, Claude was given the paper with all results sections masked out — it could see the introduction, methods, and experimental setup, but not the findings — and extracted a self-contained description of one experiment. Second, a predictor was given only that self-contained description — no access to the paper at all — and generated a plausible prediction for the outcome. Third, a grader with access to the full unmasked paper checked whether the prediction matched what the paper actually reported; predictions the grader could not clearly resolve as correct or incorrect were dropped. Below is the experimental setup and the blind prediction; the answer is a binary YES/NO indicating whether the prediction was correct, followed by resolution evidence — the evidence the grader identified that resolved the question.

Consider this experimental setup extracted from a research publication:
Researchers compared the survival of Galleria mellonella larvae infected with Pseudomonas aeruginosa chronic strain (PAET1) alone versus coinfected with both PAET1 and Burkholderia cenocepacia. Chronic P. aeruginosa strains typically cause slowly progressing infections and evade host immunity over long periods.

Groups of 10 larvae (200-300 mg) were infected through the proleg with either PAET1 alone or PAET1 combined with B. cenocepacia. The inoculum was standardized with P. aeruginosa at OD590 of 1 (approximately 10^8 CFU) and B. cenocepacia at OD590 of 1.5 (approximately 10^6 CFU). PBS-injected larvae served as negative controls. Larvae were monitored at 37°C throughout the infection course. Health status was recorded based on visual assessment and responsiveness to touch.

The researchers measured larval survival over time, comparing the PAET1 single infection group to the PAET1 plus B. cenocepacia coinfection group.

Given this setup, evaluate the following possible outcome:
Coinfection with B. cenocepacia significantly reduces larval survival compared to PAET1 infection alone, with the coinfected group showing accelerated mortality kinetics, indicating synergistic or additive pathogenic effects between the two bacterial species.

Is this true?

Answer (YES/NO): YES